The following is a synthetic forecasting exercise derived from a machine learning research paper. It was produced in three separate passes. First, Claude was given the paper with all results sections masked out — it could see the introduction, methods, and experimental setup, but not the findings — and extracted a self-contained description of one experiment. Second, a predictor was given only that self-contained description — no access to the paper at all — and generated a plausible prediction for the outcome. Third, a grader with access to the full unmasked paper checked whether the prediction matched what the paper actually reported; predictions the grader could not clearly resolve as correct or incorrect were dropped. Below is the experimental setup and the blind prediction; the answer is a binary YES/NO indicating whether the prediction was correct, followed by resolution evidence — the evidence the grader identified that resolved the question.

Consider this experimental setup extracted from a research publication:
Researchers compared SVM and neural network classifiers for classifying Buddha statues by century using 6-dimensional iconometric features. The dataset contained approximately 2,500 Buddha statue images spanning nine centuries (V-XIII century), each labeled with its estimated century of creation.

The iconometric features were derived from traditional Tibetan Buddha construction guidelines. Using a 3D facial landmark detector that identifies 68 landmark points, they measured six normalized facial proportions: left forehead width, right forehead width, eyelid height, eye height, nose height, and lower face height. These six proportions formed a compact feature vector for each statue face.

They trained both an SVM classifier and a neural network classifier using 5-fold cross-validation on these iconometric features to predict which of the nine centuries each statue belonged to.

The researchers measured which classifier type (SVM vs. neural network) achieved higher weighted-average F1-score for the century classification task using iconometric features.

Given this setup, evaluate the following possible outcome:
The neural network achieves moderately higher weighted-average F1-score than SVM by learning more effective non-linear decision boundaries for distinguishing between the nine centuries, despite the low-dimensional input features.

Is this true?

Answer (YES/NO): NO